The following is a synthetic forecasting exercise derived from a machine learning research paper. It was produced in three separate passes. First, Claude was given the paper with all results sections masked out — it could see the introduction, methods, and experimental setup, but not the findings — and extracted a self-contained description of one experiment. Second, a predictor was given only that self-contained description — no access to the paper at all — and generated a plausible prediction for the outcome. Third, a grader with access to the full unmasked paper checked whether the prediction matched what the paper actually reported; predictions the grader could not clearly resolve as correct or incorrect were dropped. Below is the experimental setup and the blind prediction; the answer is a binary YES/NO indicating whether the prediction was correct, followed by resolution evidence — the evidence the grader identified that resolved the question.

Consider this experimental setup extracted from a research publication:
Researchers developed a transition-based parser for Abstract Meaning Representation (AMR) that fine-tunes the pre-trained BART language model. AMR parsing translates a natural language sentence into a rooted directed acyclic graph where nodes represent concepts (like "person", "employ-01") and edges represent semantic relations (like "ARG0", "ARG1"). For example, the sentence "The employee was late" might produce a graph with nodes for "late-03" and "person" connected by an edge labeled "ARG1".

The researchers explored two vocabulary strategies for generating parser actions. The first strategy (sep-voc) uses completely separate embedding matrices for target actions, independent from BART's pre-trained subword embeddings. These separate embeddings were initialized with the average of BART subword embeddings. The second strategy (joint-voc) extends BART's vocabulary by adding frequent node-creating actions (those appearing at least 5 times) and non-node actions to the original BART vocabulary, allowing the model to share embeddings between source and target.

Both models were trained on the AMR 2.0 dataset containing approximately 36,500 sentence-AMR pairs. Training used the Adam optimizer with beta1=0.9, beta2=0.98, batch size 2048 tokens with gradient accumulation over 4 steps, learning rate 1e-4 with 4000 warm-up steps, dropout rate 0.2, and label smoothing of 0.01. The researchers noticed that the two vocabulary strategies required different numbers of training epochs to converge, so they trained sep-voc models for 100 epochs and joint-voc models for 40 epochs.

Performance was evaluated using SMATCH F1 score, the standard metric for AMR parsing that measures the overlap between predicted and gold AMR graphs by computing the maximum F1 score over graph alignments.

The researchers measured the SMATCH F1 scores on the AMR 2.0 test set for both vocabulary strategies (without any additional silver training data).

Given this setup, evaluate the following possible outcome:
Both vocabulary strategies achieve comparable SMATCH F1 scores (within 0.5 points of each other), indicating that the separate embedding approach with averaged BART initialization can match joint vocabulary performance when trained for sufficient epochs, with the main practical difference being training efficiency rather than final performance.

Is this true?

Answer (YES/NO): YES